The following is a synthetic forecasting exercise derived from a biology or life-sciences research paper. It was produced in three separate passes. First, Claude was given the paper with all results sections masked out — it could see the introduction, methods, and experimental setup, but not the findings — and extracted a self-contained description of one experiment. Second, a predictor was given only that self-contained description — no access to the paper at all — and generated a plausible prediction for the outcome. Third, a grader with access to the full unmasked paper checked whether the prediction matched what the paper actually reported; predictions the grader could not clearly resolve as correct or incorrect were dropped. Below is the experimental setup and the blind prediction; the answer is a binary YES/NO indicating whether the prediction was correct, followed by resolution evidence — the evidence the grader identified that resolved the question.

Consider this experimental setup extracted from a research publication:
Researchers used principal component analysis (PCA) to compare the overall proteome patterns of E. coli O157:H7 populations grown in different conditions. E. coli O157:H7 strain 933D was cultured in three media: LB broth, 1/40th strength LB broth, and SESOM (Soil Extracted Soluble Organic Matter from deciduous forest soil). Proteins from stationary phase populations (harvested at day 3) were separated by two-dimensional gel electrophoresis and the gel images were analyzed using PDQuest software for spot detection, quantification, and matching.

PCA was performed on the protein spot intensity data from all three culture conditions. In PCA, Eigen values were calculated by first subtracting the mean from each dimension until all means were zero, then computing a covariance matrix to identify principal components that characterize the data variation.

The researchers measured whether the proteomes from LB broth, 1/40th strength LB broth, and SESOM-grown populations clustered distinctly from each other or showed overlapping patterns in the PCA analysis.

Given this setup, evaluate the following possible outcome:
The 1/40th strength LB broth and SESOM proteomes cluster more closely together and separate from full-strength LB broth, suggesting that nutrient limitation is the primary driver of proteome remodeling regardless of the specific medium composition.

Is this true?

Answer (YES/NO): NO